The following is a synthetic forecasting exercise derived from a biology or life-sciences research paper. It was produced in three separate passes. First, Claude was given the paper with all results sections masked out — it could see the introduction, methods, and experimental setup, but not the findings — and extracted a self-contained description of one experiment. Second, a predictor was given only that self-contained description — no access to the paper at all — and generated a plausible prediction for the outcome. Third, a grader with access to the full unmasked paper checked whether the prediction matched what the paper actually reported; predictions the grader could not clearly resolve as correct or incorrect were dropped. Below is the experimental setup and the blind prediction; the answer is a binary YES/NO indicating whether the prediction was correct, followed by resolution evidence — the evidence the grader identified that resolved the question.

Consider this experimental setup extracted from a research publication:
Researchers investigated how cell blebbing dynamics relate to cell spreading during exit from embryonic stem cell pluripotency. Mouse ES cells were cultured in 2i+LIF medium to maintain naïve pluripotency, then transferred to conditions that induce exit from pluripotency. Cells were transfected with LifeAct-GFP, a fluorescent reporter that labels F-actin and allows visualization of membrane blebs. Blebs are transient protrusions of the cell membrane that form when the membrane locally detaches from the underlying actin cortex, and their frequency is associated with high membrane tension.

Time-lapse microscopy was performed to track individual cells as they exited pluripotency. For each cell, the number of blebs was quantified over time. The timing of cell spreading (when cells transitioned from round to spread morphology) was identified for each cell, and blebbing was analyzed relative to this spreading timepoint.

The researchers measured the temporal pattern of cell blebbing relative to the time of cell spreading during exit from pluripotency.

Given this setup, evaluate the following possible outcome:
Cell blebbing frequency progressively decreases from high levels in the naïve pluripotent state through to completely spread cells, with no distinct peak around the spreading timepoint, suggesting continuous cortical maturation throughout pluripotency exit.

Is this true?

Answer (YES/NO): NO